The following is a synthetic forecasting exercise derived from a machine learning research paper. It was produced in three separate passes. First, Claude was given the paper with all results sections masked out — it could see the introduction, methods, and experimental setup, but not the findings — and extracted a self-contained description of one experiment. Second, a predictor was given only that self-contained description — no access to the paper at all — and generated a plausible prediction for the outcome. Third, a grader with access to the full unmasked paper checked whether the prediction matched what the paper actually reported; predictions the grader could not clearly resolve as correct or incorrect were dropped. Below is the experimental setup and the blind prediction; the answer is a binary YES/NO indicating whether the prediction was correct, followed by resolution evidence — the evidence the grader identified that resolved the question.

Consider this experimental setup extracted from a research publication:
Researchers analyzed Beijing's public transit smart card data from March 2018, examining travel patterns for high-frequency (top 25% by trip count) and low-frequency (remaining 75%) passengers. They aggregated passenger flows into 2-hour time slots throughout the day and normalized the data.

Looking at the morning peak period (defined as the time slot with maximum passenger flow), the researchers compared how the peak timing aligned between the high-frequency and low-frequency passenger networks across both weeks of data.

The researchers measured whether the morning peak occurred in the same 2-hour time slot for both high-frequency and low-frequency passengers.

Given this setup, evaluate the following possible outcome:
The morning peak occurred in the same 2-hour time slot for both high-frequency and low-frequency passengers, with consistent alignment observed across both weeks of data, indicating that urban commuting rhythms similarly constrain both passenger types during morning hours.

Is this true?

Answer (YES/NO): YES